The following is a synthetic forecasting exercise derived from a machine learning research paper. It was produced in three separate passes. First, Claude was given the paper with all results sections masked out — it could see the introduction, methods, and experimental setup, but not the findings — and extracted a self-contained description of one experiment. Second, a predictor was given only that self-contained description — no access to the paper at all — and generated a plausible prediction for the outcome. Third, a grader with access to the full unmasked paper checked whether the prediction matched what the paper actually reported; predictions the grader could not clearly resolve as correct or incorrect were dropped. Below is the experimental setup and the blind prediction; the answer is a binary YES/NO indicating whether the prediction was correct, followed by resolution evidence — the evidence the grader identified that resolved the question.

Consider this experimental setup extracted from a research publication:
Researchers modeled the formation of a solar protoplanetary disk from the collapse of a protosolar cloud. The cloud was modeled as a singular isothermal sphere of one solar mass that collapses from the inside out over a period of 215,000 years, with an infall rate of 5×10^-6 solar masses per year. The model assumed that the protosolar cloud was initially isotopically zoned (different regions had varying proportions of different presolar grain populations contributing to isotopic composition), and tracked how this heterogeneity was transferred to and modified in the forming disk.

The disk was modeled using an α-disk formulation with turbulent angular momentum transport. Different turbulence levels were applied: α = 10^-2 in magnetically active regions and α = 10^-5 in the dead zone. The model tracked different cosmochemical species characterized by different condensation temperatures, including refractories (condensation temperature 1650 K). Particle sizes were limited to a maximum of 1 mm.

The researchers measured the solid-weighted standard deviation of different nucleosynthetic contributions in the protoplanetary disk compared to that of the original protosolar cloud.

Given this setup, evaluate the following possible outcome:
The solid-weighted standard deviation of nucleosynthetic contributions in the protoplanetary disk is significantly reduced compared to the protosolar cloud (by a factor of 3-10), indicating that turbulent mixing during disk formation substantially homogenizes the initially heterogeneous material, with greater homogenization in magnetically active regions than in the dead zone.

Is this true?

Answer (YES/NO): NO